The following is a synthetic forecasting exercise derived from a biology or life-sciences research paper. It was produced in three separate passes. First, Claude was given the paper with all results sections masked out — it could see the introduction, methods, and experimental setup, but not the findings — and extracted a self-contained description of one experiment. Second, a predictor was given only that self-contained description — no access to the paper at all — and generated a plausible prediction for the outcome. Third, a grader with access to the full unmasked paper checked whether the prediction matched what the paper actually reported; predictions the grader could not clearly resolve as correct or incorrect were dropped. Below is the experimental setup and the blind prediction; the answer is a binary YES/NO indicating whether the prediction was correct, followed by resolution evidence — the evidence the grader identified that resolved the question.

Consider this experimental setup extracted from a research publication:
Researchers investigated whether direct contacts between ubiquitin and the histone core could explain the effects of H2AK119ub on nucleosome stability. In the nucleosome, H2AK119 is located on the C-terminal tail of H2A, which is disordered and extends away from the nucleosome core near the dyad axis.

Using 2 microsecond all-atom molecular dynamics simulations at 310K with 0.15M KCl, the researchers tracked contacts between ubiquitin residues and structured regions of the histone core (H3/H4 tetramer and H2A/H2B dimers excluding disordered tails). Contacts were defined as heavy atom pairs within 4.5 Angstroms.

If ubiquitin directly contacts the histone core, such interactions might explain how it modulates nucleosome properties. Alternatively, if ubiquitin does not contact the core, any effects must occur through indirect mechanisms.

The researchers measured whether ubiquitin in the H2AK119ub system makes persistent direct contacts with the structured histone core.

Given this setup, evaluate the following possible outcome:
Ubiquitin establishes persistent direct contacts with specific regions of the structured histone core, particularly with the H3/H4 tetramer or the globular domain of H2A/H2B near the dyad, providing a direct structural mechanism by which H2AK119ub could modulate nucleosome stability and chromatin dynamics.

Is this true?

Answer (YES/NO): NO